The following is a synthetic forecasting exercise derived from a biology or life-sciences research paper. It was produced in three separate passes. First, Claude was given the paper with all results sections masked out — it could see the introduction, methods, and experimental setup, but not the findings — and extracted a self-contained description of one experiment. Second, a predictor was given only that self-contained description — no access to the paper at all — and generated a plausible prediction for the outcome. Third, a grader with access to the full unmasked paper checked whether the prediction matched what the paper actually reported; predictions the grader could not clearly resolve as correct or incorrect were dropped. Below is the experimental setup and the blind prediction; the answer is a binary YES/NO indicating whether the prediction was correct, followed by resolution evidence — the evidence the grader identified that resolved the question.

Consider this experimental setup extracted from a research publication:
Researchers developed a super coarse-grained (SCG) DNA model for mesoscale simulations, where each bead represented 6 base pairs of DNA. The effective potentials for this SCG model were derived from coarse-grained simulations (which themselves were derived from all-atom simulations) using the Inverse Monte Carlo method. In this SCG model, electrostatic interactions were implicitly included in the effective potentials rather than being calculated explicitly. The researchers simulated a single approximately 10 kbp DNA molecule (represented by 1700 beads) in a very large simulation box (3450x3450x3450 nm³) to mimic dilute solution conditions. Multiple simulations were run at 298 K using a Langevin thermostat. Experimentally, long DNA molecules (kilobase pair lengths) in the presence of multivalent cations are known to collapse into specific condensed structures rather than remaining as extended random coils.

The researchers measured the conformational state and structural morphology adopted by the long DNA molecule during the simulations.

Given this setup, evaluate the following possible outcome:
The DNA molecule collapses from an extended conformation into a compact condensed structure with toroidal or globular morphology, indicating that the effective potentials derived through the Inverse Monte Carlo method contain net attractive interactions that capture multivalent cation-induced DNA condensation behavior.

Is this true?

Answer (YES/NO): YES